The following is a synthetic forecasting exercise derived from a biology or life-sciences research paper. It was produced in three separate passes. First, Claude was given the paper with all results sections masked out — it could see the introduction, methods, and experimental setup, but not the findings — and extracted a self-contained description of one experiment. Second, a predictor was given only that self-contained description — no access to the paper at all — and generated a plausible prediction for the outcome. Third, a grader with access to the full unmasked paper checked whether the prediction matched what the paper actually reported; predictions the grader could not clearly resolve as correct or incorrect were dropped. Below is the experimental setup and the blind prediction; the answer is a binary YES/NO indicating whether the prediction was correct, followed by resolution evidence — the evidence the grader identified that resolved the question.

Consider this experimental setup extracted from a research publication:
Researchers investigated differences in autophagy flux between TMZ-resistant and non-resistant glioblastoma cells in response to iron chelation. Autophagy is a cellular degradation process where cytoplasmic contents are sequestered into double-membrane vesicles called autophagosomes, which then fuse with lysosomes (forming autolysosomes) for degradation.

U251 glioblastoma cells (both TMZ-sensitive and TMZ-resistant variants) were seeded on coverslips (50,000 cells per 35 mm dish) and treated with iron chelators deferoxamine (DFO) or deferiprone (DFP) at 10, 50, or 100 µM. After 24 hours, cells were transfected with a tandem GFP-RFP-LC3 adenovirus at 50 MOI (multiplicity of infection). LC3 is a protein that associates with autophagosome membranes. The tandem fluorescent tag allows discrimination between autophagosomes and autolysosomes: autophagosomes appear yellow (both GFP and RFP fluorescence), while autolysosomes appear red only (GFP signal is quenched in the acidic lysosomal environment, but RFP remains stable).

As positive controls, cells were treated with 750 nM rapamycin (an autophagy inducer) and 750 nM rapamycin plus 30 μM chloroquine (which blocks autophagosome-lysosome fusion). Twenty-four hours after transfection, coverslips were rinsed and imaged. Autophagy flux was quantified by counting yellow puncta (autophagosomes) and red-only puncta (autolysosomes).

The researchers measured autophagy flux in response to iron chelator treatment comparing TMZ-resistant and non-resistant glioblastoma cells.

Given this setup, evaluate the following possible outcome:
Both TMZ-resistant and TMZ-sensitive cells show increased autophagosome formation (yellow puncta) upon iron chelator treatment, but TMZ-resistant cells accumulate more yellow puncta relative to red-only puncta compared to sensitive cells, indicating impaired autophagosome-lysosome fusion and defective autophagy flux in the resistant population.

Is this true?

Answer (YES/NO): NO